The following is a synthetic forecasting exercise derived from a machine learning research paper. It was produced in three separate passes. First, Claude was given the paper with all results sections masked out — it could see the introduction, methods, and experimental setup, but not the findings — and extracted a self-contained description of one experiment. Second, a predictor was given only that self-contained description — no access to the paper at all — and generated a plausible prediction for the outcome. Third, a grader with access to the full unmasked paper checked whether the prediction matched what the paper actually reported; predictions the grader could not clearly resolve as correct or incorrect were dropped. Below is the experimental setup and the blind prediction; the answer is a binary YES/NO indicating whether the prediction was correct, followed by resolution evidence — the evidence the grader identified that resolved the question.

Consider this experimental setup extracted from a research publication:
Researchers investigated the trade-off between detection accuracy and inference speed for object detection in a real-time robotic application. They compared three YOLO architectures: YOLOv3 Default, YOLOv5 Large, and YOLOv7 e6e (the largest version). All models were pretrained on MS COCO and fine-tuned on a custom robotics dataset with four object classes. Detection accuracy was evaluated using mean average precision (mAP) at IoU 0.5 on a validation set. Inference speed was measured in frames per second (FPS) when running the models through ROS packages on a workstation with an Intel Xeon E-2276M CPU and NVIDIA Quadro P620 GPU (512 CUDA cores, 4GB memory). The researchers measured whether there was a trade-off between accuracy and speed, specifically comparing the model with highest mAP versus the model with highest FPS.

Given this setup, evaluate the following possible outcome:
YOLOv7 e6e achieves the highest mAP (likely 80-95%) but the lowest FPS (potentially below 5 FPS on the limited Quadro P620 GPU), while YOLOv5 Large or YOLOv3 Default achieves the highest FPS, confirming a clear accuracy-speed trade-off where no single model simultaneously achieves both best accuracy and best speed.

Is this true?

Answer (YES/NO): NO